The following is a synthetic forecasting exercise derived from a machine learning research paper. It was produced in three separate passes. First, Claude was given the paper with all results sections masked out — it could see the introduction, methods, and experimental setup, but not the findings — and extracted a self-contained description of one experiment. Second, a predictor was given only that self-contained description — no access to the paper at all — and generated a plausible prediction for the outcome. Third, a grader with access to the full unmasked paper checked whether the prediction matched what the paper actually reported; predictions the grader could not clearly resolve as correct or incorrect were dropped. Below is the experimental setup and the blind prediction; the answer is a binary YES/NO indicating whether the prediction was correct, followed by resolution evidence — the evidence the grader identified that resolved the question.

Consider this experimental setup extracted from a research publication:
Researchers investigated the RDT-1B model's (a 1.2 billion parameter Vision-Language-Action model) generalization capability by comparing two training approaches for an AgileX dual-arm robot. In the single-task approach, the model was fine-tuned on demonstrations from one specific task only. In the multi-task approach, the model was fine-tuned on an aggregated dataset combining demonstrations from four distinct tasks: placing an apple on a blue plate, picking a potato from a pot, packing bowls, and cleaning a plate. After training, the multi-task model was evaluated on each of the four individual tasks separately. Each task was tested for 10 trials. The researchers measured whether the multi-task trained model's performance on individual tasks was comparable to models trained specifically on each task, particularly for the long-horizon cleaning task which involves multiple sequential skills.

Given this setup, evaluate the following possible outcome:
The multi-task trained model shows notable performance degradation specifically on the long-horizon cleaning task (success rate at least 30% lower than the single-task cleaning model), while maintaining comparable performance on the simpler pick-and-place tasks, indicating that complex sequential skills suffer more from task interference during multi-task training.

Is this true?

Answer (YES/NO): YES